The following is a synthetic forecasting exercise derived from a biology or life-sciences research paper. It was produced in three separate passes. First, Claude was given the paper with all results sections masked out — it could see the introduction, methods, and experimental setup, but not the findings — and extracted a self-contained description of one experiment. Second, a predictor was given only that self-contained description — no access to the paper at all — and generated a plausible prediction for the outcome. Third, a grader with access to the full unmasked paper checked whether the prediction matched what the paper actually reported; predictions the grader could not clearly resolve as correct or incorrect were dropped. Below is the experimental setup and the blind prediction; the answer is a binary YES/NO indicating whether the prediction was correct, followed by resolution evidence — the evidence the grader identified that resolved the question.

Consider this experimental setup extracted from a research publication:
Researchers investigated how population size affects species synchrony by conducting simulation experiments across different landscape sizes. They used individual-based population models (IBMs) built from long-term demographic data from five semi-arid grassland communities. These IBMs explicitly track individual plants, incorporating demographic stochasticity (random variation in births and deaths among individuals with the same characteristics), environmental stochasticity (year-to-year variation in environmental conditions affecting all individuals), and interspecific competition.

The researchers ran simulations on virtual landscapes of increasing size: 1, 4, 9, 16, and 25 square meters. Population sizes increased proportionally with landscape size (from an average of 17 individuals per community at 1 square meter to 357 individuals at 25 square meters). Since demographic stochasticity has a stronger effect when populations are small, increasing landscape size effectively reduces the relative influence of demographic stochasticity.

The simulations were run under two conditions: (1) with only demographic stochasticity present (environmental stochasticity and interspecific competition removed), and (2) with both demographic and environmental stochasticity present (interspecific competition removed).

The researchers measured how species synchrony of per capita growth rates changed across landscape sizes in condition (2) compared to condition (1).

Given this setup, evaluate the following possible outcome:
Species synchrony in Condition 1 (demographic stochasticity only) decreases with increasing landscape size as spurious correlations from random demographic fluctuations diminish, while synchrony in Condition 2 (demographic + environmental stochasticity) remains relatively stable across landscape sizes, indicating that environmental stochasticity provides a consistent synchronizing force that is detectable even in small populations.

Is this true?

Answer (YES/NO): NO